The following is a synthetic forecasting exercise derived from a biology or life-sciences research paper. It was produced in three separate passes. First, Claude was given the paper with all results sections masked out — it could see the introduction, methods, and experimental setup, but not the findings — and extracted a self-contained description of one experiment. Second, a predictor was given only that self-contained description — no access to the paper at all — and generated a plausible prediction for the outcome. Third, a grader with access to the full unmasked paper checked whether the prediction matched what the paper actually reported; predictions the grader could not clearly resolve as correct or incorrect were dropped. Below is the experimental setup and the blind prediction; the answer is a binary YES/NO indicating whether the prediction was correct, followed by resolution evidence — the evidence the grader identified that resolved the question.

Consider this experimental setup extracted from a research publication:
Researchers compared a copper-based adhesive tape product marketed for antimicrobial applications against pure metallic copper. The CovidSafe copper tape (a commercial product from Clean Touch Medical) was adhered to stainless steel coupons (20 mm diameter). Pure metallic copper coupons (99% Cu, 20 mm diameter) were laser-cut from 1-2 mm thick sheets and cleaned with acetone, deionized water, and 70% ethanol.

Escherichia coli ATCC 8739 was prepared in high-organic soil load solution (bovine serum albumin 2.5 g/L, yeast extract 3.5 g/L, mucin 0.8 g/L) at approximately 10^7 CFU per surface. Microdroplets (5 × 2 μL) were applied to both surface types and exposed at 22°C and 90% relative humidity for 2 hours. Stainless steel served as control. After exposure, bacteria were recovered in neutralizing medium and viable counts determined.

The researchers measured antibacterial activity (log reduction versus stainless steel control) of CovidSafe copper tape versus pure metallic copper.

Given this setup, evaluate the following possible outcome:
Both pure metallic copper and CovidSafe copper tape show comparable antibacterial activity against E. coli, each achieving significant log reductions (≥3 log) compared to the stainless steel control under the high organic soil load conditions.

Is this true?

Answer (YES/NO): NO